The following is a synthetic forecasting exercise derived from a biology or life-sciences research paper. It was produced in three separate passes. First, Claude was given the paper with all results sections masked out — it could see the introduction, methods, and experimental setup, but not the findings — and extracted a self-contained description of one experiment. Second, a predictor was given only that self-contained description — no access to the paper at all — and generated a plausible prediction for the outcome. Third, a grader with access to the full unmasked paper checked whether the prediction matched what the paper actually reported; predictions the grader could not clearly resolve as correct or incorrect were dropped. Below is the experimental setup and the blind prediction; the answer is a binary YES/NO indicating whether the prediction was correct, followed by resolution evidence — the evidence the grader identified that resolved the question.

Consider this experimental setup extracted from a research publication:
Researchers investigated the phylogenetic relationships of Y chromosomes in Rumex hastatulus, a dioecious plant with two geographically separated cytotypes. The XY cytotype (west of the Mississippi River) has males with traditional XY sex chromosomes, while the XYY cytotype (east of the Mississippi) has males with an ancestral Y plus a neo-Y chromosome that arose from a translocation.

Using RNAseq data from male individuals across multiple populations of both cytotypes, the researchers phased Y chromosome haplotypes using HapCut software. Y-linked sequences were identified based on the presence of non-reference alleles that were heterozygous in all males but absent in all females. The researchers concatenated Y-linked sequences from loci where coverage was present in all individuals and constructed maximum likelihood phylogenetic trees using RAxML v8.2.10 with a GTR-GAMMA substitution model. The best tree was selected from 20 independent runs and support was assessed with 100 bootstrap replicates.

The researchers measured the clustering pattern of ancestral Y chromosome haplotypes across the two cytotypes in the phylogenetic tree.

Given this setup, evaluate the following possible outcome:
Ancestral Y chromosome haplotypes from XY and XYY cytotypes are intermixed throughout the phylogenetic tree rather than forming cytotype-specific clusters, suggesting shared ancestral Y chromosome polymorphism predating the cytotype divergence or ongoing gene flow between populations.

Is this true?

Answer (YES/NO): NO